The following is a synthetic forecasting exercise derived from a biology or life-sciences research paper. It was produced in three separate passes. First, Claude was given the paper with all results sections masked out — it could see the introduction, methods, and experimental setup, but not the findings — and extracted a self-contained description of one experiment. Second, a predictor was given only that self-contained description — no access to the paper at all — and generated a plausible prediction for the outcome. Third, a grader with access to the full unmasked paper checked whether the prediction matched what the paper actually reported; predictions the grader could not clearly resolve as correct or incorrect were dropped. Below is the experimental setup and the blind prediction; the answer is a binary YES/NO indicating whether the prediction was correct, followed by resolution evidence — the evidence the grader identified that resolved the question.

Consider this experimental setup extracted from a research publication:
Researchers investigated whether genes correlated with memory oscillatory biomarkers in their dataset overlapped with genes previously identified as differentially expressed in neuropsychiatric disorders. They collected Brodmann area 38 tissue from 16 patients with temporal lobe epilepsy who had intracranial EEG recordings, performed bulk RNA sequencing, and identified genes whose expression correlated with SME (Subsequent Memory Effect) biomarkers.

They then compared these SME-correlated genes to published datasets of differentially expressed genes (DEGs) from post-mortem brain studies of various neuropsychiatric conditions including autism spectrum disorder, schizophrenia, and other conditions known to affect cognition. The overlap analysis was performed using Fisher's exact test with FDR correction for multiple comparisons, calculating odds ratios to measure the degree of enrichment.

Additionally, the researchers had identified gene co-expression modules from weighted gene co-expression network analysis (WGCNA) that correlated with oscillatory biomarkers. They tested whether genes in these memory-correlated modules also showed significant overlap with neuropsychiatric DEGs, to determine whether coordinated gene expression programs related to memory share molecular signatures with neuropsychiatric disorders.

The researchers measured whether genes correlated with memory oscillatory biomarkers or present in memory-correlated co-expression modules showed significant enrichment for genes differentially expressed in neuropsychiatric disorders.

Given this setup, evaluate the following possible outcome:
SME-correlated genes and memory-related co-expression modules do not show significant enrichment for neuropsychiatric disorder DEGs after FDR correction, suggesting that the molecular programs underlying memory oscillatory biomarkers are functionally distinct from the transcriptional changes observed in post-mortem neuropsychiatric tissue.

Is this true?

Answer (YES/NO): NO